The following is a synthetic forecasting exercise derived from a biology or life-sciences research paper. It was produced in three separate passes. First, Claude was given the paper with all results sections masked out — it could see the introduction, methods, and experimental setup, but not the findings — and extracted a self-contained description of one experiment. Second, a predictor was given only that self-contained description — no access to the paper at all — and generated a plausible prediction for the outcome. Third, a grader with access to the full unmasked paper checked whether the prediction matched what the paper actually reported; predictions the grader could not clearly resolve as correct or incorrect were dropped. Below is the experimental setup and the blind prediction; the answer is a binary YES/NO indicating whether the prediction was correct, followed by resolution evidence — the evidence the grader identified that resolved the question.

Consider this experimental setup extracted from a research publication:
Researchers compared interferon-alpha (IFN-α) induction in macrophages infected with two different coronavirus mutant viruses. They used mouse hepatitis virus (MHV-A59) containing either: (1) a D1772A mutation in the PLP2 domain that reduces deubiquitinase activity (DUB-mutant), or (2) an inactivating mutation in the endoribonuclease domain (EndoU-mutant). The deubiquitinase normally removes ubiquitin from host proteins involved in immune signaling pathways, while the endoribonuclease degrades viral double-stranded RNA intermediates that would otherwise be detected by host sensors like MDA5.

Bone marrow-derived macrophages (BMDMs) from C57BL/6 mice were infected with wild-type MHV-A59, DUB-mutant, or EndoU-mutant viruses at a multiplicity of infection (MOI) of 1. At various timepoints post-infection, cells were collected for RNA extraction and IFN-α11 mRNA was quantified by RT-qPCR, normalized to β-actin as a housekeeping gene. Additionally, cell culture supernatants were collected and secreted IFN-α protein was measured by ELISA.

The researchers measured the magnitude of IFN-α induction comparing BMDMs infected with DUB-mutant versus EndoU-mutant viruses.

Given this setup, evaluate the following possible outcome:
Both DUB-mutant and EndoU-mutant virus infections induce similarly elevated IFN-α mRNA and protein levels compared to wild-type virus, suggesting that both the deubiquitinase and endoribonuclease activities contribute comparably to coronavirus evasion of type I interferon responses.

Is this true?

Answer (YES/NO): NO